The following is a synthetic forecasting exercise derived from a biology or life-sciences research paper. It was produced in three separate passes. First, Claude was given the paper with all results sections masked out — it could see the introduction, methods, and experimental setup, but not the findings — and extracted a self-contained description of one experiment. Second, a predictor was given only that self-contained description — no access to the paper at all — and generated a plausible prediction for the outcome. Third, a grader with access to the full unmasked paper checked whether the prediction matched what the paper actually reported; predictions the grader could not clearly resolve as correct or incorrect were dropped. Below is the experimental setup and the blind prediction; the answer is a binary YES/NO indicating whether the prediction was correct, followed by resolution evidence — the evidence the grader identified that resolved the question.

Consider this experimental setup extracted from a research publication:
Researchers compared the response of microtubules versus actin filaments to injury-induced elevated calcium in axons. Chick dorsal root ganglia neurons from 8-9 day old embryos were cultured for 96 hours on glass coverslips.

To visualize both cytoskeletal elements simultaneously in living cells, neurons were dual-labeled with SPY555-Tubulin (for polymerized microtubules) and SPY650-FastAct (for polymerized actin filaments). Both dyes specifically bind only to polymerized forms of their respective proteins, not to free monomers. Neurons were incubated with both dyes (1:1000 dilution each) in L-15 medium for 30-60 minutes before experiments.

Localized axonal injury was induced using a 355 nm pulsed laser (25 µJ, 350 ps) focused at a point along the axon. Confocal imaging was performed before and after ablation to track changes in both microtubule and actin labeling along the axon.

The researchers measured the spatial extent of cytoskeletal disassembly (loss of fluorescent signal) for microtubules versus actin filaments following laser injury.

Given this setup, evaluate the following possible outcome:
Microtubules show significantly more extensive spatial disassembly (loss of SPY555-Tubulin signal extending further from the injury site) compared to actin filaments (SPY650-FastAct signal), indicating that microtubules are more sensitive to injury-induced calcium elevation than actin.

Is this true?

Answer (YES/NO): NO